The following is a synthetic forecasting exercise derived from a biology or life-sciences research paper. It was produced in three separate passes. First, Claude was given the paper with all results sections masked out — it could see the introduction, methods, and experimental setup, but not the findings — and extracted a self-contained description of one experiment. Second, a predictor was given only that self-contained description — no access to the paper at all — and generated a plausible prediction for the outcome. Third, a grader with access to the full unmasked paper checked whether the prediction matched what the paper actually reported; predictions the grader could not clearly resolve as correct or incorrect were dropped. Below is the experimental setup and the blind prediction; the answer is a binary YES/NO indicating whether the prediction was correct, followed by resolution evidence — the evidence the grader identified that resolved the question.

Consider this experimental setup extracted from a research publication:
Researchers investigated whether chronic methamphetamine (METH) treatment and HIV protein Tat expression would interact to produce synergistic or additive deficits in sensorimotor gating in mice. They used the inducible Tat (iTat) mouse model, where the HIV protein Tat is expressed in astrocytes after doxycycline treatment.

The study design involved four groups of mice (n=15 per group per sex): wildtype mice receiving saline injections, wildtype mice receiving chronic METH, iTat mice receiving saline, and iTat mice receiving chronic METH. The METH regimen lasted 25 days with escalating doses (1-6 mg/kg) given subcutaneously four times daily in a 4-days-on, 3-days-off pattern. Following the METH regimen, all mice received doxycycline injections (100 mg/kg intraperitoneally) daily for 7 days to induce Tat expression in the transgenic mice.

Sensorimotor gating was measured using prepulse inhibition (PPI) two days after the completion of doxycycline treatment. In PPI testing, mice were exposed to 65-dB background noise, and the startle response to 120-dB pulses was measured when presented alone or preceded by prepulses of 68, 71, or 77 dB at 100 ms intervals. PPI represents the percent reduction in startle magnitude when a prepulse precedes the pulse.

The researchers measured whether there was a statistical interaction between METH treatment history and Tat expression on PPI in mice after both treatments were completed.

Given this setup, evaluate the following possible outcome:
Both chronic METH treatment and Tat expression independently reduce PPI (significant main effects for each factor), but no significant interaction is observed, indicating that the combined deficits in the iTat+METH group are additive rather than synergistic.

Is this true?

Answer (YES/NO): NO